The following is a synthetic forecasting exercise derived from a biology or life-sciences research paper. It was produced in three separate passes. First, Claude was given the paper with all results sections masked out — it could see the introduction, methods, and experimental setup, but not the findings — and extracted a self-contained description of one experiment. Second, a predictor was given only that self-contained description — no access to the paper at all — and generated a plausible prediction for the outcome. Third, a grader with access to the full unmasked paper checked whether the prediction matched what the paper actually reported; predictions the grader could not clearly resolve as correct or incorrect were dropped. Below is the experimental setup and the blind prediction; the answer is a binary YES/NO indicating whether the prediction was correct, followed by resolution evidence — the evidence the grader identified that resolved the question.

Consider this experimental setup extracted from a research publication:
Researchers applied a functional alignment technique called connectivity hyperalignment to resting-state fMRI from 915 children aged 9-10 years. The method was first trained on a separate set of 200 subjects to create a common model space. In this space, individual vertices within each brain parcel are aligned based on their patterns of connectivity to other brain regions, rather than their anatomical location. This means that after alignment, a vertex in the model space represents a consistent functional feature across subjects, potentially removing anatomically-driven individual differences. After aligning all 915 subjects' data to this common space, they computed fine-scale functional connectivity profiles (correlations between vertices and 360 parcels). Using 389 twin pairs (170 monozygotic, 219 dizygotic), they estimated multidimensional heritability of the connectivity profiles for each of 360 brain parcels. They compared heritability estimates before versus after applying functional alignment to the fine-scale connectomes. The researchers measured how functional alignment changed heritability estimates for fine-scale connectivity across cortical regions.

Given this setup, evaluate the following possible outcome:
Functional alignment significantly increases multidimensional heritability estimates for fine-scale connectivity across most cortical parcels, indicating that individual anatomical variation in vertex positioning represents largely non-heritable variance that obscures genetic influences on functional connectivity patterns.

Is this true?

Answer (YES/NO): NO